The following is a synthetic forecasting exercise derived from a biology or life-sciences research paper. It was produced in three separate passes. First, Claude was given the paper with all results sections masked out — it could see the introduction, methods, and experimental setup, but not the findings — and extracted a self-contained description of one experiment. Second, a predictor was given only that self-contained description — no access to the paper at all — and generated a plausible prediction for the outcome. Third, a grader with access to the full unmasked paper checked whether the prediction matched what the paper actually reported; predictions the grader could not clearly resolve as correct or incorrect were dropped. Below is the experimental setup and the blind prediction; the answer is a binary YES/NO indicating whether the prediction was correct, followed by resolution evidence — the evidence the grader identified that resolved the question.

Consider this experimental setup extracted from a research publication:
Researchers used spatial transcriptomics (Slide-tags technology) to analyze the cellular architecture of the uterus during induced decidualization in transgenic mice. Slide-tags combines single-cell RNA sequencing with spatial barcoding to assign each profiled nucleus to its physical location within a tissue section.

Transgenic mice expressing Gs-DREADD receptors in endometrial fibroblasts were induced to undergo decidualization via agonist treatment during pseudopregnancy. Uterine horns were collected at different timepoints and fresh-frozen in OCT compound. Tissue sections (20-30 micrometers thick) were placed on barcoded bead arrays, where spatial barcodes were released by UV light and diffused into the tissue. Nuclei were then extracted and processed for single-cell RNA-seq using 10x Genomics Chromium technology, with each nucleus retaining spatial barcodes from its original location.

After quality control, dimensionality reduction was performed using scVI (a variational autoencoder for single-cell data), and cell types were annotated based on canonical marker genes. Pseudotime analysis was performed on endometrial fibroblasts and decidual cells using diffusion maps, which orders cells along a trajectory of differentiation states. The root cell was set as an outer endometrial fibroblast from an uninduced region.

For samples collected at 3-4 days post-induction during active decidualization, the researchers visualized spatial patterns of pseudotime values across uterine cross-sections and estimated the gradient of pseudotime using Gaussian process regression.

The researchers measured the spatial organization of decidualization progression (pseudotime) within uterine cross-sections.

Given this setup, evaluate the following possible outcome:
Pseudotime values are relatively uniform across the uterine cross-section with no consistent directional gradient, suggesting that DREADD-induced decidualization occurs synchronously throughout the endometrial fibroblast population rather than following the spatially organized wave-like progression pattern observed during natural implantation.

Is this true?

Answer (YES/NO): NO